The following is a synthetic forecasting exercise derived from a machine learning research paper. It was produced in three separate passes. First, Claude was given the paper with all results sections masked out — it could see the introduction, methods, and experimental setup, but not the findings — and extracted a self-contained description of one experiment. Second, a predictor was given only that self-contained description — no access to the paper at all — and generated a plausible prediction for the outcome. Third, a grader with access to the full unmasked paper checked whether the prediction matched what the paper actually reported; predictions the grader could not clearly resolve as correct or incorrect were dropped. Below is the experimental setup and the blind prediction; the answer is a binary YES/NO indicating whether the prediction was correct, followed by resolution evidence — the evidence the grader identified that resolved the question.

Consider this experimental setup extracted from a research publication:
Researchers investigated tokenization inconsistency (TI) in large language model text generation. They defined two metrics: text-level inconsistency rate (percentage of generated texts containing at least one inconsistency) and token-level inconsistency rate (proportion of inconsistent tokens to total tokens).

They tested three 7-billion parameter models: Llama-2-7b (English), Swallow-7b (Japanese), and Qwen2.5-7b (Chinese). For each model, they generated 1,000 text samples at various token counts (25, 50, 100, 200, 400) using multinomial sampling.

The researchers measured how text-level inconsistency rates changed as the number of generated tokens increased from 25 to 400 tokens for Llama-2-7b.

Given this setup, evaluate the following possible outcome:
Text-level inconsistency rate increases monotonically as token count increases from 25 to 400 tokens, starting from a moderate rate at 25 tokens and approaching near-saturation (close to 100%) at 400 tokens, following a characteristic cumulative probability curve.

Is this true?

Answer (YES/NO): NO